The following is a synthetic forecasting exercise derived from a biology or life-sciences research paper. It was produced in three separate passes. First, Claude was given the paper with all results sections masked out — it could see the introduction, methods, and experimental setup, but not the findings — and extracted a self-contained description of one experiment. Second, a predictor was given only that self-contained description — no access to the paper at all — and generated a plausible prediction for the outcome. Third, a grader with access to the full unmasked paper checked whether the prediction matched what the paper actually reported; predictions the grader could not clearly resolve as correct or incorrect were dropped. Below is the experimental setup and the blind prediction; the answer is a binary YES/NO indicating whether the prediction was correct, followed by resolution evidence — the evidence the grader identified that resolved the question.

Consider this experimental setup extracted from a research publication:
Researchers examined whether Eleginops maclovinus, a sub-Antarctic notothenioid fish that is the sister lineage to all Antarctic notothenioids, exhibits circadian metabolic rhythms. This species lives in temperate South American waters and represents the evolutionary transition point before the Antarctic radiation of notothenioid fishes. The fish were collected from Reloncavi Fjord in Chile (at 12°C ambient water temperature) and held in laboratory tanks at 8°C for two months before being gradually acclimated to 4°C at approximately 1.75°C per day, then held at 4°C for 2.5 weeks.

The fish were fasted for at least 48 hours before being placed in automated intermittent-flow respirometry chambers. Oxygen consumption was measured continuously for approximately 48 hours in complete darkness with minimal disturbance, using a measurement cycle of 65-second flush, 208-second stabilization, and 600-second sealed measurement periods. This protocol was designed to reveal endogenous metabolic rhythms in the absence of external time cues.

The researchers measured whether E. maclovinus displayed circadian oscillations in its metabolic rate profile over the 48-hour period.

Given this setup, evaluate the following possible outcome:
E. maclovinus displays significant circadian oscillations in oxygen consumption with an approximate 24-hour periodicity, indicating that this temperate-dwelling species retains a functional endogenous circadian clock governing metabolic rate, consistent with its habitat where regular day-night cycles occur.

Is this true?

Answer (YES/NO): NO